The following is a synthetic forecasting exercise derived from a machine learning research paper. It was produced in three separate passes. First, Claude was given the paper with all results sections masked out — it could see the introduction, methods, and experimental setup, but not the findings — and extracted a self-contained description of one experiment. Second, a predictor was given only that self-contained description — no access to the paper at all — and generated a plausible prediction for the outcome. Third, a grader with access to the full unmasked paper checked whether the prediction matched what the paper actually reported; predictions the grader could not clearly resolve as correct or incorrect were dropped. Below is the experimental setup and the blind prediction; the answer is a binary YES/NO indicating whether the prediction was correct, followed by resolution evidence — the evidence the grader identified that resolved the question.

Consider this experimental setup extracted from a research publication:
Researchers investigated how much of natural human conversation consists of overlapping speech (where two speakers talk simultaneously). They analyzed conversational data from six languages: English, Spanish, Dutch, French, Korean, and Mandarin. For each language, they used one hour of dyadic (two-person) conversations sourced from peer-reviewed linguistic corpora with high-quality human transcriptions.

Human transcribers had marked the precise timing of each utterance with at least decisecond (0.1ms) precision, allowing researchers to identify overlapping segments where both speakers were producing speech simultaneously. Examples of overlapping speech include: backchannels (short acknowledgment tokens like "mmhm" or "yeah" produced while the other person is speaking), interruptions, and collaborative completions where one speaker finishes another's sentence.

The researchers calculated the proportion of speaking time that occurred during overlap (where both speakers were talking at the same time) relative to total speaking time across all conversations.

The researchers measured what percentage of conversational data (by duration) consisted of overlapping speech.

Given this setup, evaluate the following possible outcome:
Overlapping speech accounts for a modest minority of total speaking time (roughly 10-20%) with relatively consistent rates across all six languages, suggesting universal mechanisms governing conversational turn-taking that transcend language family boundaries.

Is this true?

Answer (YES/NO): YES